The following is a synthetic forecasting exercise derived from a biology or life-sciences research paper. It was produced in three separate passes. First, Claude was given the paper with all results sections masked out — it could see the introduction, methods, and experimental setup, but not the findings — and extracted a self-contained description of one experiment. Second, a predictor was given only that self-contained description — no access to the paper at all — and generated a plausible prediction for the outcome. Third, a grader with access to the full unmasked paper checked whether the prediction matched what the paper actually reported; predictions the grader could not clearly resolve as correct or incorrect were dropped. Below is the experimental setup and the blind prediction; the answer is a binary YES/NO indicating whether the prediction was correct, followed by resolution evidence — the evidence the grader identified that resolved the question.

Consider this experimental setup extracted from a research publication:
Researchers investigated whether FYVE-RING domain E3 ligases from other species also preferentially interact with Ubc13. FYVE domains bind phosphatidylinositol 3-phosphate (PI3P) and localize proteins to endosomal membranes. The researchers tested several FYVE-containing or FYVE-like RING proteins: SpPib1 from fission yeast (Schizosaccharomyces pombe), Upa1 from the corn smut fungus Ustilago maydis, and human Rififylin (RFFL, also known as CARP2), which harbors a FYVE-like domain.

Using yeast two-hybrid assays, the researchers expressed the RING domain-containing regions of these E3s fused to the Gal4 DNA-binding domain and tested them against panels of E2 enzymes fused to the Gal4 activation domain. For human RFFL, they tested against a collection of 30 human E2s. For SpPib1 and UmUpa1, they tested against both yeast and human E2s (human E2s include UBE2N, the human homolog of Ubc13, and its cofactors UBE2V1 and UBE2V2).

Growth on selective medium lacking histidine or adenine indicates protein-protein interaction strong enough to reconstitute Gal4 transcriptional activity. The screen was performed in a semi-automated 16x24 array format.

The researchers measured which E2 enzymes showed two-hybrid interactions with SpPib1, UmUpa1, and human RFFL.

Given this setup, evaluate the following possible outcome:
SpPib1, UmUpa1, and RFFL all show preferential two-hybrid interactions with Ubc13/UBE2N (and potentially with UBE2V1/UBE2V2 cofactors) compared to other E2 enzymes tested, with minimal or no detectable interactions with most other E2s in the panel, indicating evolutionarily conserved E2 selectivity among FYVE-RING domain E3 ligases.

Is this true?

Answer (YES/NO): NO